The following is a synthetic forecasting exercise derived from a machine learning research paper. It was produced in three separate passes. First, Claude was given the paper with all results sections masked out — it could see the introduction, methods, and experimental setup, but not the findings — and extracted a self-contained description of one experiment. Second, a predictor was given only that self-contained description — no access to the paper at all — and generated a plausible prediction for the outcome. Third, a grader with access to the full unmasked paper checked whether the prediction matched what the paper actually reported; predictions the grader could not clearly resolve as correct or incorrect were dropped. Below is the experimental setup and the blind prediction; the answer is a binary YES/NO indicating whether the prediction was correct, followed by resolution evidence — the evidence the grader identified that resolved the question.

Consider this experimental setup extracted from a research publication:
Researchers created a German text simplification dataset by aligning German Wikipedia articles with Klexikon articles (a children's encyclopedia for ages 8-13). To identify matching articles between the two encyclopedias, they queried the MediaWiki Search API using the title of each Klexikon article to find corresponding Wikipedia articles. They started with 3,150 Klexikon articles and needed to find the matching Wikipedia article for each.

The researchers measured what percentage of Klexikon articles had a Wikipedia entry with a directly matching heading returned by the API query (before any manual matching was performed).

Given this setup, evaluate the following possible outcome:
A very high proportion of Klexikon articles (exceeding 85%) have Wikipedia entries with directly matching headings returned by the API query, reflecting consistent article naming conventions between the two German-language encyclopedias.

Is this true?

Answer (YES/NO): YES